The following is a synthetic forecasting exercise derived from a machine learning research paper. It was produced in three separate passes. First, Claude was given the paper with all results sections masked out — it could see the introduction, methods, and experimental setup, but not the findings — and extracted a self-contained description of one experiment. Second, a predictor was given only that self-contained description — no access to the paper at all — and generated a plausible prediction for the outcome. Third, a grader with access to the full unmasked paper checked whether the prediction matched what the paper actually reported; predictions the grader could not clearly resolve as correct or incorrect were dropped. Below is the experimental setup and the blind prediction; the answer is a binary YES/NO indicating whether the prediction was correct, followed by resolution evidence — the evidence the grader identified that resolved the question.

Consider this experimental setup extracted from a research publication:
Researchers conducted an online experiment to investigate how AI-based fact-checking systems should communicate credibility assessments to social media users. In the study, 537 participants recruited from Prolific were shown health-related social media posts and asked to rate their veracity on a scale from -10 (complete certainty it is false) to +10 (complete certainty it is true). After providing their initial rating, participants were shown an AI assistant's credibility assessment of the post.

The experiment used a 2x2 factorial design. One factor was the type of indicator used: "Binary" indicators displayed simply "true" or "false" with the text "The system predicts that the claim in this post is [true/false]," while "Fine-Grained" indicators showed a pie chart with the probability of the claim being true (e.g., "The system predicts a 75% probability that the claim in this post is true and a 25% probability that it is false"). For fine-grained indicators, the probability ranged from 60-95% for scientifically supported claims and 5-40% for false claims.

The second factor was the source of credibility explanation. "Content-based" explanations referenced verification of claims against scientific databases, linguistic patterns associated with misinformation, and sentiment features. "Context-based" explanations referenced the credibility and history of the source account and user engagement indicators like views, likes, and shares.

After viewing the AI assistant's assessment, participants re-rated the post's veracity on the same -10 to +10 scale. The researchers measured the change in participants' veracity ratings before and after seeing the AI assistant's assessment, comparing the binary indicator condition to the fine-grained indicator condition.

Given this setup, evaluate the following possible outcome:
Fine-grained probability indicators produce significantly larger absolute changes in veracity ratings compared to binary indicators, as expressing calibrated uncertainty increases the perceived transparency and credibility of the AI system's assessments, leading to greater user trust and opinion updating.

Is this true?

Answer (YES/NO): NO